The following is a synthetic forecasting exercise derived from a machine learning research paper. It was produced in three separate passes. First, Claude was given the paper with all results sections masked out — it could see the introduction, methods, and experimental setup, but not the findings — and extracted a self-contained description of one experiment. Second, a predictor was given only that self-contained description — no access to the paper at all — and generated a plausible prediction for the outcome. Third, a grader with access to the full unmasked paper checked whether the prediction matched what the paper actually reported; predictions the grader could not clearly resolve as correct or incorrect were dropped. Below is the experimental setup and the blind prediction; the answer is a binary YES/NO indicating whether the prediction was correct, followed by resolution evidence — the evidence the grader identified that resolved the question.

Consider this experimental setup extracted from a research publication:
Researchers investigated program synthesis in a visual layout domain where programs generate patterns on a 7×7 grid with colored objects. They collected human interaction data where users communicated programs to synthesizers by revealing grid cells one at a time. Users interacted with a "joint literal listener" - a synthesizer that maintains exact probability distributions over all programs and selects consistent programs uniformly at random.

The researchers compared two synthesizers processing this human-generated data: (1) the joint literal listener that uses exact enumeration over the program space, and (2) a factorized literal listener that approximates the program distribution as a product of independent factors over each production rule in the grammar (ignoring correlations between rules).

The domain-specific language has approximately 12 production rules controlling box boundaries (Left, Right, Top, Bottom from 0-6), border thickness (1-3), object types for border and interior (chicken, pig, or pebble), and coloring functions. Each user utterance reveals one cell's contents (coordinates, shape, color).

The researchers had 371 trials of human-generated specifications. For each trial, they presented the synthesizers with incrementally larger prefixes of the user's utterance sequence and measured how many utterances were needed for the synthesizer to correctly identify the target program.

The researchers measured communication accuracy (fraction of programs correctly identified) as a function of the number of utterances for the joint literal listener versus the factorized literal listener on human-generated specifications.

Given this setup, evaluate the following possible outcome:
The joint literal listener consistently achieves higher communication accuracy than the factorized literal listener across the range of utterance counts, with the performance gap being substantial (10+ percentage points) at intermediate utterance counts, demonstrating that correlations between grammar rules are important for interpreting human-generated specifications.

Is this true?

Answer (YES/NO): NO